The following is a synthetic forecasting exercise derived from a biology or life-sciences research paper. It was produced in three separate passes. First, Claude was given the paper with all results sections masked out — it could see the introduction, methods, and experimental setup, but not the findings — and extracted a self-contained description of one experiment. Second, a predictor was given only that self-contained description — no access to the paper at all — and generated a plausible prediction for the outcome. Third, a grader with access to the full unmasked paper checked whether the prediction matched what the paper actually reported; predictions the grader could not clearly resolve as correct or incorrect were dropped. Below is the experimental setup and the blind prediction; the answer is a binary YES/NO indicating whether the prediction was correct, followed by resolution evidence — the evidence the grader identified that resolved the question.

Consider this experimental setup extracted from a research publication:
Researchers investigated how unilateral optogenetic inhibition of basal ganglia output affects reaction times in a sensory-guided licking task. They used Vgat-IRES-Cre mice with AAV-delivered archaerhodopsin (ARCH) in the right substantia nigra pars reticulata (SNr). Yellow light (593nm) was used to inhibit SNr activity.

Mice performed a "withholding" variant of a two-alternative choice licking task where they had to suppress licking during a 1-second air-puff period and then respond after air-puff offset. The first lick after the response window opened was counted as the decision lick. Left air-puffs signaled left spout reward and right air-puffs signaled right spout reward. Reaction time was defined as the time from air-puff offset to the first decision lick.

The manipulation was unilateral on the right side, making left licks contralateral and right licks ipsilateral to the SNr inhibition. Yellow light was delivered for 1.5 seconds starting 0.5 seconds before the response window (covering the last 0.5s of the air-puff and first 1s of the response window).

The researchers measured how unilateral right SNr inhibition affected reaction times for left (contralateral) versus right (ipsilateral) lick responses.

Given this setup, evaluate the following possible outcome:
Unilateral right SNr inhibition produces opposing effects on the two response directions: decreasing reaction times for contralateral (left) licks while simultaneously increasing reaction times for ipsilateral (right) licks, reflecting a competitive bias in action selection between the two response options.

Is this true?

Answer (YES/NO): YES